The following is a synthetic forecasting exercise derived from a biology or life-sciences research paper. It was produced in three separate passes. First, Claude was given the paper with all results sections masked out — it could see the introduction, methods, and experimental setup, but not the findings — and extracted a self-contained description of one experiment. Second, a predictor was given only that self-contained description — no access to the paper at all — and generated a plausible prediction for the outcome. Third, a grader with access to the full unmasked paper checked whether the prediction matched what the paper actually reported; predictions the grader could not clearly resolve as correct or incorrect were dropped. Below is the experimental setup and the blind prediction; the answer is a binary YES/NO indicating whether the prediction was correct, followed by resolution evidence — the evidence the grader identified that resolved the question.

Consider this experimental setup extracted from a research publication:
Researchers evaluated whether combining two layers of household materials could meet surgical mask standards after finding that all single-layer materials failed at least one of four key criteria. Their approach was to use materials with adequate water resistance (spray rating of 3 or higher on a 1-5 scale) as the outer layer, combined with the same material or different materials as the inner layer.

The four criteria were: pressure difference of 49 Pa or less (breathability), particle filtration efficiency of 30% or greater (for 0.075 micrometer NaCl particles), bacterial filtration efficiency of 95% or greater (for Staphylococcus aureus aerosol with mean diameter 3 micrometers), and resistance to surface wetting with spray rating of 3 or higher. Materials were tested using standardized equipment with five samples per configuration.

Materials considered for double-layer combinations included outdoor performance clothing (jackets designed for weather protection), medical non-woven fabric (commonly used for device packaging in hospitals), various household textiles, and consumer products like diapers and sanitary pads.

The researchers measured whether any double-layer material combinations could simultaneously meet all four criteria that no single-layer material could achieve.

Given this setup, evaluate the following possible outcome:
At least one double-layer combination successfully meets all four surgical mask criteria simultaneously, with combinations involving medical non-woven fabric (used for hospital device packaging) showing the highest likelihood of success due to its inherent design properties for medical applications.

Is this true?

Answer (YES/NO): NO